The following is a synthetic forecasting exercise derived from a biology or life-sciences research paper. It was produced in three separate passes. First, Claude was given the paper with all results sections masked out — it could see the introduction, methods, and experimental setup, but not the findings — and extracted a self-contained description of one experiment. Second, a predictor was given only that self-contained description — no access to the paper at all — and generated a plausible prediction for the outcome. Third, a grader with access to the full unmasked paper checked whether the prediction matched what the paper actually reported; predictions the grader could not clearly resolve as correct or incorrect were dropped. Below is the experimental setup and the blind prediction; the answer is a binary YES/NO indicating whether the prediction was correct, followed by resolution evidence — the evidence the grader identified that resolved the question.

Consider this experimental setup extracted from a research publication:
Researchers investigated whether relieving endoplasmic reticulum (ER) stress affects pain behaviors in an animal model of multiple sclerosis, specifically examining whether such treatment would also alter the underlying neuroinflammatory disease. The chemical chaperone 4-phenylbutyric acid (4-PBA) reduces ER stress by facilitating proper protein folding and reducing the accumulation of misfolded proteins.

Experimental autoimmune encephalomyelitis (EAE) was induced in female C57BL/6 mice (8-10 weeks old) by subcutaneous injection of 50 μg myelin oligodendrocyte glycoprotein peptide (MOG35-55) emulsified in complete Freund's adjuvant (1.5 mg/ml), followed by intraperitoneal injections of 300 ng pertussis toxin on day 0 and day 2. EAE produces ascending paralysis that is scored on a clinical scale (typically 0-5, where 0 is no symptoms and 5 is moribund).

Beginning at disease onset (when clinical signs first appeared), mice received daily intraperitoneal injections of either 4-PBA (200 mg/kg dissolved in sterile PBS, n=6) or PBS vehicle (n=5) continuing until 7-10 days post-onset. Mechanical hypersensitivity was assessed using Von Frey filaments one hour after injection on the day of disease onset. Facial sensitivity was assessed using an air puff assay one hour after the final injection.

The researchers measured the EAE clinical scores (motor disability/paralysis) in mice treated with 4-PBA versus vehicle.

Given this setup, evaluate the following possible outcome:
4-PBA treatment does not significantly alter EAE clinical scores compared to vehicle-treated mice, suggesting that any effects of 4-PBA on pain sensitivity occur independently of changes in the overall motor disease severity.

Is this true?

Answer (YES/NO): YES